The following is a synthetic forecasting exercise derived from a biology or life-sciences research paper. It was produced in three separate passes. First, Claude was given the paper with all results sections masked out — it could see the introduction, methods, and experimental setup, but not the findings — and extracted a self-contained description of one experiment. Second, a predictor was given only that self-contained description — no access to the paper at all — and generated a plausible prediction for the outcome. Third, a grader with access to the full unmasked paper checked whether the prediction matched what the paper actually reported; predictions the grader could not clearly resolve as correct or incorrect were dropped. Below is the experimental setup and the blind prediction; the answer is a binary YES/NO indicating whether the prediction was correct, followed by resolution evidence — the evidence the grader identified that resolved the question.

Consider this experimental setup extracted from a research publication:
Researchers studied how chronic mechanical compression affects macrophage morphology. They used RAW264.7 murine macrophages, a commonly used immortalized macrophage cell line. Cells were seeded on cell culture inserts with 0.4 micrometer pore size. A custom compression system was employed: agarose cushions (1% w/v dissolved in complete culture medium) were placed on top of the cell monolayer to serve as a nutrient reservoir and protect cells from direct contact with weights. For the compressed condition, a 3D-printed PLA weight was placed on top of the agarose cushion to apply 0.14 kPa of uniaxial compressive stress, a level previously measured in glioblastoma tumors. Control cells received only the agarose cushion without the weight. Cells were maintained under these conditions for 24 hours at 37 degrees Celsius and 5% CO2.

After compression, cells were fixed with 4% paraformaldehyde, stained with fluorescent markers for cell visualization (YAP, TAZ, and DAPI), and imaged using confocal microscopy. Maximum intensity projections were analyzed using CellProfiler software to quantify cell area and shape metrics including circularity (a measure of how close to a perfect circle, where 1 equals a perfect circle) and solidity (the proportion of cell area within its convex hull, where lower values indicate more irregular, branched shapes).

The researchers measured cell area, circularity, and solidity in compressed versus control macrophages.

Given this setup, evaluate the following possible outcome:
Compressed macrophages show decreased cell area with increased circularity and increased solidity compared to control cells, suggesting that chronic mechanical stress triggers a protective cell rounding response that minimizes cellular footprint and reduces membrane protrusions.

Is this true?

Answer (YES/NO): NO